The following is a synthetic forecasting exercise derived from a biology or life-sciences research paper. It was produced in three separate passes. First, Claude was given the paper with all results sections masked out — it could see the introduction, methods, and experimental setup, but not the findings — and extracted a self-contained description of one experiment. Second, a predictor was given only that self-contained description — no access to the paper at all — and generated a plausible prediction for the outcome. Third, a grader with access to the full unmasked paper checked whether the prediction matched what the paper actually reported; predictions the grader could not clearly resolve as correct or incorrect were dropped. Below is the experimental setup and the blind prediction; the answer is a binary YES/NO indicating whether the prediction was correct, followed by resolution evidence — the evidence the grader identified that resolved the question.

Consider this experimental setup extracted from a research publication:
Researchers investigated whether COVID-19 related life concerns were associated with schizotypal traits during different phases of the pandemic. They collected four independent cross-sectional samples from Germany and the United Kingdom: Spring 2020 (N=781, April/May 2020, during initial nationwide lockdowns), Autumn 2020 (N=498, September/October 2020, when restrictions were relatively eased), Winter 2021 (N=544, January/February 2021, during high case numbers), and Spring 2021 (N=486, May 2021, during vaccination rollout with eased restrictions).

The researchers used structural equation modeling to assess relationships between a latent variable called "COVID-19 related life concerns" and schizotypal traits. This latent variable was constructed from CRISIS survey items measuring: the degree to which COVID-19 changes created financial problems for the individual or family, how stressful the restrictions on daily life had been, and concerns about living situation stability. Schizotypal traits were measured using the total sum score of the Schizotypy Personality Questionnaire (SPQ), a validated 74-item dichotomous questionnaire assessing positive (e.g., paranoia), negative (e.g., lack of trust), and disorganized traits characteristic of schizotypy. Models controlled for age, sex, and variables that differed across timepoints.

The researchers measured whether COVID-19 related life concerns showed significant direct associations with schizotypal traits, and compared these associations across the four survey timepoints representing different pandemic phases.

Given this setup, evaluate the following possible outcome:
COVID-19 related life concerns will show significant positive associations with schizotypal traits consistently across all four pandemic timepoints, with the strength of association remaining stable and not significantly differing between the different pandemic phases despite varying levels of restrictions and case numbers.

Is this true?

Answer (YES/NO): NO